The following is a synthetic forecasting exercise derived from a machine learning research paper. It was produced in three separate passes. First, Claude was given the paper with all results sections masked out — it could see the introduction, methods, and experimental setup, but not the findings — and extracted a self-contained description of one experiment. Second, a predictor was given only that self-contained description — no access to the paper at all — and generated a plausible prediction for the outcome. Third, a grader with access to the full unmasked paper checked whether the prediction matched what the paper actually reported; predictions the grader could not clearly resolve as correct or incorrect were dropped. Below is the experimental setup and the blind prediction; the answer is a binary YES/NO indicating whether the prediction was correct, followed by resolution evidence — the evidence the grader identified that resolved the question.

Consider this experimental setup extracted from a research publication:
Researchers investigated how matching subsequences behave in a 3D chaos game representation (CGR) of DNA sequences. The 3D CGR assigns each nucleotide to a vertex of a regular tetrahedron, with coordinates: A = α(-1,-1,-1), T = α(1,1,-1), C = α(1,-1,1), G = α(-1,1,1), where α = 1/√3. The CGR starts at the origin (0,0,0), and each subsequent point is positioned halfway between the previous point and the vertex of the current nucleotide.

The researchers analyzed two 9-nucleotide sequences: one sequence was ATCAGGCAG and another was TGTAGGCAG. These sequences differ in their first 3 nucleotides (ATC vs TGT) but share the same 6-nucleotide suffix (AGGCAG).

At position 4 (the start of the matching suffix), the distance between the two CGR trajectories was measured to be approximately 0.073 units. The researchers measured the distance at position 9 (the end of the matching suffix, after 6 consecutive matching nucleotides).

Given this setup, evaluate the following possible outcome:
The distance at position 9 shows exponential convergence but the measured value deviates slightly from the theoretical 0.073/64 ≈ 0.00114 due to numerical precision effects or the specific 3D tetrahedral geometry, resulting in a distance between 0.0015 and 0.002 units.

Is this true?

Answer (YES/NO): NO